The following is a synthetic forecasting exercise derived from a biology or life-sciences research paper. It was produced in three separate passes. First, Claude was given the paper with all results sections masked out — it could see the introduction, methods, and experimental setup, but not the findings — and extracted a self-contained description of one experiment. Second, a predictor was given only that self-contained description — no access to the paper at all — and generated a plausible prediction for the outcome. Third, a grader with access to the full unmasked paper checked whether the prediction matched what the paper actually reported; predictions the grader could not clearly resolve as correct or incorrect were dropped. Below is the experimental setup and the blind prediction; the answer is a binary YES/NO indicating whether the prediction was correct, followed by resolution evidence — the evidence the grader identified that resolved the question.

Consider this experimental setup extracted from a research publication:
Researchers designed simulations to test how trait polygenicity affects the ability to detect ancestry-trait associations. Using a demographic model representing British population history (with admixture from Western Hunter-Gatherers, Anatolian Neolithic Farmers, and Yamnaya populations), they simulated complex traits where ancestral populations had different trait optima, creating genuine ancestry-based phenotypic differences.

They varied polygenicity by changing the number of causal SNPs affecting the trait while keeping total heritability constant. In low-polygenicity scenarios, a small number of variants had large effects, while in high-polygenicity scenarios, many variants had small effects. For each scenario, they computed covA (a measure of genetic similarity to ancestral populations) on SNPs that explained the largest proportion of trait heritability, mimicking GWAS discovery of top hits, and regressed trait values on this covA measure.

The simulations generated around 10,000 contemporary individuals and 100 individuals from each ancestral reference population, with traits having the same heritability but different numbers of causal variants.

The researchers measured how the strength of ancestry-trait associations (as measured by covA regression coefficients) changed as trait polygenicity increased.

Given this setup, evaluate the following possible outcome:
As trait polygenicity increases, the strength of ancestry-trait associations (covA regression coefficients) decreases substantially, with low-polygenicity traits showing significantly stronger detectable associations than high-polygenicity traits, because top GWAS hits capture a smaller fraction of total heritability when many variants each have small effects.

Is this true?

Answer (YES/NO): NO